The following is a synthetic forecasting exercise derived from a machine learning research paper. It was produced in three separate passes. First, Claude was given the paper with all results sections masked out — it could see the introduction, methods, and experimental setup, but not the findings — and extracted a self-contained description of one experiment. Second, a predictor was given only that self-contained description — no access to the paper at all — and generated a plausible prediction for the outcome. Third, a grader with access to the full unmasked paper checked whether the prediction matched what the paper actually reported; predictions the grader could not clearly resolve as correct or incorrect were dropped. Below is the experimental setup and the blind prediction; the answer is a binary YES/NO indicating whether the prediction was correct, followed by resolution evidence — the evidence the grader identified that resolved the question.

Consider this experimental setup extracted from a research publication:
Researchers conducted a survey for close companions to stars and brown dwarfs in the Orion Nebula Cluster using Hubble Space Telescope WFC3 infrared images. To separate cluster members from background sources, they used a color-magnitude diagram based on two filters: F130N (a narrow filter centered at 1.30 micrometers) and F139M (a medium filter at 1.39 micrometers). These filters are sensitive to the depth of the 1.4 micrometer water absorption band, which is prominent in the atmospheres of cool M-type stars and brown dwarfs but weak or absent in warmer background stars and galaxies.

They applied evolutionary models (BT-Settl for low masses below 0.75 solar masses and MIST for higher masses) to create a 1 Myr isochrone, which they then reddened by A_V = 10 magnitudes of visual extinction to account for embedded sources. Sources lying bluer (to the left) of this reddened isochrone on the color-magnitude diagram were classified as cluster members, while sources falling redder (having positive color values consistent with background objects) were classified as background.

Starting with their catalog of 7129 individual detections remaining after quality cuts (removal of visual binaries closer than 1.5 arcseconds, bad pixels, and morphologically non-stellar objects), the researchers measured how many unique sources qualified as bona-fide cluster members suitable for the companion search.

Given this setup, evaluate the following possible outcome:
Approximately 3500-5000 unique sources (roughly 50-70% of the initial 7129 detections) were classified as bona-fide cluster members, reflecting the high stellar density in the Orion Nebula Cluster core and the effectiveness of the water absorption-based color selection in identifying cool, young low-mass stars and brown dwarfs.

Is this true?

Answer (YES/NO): NO